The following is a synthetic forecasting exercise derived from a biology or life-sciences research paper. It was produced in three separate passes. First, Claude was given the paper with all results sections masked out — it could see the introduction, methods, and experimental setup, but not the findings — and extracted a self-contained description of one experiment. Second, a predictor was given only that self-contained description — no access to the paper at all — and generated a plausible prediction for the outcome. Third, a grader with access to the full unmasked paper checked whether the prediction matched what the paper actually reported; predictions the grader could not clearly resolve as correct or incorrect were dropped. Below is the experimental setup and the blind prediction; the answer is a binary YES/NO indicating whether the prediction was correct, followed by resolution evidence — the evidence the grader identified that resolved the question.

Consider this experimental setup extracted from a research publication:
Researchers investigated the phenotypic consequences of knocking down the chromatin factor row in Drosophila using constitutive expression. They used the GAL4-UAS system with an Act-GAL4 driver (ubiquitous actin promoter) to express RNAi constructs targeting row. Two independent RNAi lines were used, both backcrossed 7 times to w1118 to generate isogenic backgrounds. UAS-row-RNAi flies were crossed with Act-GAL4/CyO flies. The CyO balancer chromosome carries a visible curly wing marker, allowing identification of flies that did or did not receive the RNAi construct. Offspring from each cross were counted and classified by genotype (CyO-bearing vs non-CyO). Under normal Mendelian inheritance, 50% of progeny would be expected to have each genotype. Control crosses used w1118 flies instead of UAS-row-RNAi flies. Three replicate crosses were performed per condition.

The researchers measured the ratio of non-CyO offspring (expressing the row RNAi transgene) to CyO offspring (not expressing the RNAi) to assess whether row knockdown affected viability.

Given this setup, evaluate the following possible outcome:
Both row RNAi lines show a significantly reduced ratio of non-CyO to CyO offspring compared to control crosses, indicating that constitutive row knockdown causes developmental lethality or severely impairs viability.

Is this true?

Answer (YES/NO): NO